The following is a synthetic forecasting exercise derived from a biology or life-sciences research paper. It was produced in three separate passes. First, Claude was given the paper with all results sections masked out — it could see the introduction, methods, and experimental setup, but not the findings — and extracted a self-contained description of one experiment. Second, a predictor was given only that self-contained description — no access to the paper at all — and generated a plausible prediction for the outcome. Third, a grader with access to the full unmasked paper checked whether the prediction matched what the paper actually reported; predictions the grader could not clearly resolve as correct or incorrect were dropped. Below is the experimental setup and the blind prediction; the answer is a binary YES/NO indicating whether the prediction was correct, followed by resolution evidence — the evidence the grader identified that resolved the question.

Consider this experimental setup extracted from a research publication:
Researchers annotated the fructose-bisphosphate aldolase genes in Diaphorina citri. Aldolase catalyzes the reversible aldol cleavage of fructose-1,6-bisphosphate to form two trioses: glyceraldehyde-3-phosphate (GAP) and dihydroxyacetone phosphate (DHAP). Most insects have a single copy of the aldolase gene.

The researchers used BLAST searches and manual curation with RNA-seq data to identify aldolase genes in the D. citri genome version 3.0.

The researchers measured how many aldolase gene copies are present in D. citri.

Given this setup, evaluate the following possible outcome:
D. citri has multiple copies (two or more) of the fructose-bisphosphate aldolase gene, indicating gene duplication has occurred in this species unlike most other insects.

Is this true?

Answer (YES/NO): YES